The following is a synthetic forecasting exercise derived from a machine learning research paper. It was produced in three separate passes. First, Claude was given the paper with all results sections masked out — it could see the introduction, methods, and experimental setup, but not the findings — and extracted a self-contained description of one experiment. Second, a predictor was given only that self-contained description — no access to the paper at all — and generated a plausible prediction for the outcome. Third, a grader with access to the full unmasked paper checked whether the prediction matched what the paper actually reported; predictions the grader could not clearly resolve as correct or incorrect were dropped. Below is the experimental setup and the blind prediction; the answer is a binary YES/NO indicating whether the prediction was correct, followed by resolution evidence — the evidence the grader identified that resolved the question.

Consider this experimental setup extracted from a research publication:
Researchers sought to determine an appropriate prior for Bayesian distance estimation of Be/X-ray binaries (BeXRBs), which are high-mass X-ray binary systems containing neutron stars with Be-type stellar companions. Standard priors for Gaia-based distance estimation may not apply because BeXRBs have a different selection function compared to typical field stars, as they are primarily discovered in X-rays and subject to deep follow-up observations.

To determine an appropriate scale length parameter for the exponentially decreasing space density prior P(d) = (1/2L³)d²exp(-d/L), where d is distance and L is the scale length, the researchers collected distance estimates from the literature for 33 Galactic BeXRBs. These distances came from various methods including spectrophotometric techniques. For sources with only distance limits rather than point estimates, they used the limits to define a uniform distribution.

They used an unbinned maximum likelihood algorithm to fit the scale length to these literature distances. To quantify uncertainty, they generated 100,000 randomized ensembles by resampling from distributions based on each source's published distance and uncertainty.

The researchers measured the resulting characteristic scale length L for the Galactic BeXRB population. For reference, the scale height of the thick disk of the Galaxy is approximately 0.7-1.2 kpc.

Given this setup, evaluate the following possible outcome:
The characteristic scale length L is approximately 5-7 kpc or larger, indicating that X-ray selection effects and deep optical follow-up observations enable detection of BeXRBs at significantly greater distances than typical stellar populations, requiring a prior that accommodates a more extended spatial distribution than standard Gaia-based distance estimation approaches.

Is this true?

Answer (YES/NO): NO